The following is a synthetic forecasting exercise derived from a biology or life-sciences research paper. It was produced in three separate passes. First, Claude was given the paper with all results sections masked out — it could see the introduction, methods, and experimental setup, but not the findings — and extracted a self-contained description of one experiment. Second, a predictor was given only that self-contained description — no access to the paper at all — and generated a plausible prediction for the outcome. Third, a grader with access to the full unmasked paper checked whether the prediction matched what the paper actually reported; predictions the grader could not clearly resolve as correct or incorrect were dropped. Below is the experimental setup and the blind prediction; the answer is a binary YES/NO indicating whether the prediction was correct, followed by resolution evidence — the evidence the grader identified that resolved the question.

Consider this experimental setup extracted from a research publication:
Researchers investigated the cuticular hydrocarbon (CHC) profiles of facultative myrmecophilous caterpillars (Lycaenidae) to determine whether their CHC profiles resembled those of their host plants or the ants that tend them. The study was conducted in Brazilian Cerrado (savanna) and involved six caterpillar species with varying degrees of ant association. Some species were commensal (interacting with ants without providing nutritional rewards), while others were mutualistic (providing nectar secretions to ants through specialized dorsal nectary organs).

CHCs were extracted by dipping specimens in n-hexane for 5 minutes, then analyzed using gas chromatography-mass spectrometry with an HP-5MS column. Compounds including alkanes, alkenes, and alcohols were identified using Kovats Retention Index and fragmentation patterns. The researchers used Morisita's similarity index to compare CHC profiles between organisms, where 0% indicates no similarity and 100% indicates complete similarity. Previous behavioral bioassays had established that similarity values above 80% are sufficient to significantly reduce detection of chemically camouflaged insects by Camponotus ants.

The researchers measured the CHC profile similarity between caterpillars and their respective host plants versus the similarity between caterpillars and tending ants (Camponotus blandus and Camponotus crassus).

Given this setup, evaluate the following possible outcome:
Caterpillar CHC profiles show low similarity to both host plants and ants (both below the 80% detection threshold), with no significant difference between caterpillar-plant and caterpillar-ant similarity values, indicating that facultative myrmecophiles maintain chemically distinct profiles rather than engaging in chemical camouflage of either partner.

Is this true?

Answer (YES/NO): NO